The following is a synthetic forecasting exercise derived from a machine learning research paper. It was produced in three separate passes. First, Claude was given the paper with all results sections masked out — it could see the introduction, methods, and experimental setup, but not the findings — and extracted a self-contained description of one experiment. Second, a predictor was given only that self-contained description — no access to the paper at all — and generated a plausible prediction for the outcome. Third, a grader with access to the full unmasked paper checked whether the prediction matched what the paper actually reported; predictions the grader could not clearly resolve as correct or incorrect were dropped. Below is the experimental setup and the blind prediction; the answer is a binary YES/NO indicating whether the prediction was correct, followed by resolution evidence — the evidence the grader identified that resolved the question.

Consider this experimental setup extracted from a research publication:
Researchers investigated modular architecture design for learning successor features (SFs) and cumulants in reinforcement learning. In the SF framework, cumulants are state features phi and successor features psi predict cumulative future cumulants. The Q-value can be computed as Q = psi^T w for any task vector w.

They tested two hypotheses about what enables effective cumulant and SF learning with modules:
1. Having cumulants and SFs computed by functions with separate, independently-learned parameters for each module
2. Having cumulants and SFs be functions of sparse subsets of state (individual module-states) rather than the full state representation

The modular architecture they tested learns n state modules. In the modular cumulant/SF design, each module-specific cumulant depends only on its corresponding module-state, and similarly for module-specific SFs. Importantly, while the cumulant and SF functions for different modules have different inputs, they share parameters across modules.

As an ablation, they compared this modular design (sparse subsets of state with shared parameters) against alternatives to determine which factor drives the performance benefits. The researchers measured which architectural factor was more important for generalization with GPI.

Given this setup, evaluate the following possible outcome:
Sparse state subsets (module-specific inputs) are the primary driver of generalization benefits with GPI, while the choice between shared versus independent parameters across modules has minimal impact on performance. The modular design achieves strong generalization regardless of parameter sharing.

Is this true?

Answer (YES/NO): YES